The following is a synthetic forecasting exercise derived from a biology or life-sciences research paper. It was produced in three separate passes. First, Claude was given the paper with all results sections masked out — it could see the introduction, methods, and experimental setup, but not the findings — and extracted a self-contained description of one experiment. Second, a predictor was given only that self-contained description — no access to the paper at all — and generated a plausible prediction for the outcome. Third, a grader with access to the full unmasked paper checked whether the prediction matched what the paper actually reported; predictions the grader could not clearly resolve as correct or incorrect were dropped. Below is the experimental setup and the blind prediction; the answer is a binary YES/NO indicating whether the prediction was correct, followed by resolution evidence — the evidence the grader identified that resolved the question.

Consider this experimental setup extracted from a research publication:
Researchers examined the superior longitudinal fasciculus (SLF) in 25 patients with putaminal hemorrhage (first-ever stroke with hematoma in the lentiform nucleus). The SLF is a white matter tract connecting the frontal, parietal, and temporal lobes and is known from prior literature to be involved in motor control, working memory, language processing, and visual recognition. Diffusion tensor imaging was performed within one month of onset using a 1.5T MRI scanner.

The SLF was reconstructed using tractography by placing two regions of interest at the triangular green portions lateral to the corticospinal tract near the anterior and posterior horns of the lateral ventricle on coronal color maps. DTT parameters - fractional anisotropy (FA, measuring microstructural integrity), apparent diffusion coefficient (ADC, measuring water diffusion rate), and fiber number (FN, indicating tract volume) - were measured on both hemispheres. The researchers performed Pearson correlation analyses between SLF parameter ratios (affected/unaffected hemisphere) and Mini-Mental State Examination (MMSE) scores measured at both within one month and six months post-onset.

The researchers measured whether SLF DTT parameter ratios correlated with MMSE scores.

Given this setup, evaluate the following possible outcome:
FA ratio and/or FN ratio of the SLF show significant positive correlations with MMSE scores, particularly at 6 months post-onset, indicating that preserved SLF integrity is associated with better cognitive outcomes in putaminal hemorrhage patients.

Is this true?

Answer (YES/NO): NO